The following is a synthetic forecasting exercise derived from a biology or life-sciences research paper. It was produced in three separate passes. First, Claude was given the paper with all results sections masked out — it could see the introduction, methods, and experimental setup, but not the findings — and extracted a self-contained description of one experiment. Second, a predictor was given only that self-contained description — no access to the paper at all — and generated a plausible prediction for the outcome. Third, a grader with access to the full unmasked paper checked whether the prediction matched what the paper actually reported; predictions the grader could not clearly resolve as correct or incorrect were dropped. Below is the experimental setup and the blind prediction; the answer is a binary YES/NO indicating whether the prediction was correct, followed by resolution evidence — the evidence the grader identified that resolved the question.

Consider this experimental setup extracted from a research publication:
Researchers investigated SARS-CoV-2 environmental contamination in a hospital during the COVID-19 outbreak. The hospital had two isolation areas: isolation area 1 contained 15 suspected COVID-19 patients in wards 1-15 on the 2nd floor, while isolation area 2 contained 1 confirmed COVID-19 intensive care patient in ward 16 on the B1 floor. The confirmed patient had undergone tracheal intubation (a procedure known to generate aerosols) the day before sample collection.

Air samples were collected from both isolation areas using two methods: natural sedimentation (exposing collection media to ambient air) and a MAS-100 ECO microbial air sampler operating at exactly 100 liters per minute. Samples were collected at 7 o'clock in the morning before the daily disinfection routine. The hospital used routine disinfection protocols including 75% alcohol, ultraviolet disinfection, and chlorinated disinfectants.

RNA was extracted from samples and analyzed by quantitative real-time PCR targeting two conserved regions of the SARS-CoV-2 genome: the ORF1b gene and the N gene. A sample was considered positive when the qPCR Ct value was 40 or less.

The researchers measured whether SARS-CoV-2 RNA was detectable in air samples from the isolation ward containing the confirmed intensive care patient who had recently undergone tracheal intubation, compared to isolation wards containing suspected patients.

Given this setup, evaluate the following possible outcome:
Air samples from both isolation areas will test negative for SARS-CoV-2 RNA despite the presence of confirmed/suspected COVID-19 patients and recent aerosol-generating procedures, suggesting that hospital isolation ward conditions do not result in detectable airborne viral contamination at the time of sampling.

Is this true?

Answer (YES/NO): NO